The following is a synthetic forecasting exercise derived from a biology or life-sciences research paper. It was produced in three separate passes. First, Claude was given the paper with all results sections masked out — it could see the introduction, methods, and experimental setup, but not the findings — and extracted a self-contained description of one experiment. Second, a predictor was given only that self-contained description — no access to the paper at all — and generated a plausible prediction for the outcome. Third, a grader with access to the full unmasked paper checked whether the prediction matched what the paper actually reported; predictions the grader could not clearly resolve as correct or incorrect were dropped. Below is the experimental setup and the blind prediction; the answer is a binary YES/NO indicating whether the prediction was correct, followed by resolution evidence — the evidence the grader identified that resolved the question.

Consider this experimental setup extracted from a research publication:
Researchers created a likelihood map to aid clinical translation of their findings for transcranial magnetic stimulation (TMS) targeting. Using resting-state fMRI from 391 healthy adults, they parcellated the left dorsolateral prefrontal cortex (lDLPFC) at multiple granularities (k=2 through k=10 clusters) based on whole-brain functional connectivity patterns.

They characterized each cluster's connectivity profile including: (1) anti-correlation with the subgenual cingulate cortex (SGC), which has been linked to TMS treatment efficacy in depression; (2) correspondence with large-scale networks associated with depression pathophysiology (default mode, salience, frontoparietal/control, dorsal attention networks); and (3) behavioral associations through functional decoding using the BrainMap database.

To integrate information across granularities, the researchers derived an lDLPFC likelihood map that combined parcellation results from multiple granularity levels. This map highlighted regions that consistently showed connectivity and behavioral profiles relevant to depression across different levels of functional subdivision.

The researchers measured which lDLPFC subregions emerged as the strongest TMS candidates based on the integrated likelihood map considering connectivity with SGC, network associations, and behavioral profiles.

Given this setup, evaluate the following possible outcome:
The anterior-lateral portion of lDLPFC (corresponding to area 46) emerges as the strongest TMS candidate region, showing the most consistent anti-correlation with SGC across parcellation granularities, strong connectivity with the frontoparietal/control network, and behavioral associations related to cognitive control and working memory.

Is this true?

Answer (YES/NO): NO